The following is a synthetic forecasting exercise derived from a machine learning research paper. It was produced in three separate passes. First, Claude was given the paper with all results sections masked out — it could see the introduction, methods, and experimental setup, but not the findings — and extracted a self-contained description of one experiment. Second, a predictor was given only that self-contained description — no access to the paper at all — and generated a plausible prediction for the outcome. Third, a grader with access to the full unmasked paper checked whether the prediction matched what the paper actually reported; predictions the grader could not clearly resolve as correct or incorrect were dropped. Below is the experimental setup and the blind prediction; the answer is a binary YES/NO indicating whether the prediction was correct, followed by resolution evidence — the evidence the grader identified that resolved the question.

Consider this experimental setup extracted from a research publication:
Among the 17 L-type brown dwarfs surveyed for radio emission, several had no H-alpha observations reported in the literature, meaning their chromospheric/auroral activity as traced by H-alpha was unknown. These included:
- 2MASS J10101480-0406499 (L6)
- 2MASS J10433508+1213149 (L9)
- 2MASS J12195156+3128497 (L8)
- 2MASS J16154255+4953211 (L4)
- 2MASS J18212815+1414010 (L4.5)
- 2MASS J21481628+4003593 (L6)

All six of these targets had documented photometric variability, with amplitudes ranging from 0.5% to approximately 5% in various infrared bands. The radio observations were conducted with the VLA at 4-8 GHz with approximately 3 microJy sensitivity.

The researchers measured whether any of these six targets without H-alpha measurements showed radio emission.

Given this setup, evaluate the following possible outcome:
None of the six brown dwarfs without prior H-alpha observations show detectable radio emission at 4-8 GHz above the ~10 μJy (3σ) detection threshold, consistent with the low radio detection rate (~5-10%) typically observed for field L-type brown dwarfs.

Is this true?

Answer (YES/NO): YES